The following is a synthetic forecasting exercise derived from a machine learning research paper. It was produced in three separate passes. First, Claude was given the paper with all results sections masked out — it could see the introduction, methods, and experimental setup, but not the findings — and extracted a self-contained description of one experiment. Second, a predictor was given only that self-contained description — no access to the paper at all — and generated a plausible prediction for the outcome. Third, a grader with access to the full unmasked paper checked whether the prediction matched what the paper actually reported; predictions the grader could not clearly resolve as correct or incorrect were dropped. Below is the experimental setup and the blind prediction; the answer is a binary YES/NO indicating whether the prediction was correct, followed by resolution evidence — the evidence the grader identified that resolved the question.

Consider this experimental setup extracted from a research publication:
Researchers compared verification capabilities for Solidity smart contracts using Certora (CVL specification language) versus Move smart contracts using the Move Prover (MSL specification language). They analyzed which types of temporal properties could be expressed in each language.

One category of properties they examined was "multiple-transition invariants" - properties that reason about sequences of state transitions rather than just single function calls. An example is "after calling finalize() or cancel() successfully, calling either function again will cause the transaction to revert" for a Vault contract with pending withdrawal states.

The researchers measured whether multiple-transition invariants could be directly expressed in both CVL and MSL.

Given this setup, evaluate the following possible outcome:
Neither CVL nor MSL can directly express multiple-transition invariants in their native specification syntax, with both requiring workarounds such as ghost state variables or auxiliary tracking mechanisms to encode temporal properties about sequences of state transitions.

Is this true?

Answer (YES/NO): NO